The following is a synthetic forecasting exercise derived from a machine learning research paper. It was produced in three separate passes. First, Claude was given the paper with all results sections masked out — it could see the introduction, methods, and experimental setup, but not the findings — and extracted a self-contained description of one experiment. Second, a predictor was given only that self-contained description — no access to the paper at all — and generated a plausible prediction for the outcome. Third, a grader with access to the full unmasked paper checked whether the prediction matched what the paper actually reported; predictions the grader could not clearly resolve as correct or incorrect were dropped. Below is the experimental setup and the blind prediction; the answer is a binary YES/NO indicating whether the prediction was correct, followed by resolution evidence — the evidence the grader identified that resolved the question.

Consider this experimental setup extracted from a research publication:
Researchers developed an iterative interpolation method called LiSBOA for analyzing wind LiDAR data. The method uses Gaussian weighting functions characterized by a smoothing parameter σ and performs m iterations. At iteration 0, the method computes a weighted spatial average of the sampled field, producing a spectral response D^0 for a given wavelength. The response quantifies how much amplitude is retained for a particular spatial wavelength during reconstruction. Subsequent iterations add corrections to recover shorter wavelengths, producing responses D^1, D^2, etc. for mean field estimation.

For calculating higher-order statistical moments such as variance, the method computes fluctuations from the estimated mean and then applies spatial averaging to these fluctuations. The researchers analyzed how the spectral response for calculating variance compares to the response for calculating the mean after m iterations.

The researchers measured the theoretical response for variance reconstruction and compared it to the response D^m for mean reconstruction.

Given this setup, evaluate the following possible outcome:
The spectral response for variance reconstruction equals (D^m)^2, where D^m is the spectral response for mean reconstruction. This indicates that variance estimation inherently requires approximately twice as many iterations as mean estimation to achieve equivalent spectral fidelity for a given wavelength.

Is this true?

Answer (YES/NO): NO